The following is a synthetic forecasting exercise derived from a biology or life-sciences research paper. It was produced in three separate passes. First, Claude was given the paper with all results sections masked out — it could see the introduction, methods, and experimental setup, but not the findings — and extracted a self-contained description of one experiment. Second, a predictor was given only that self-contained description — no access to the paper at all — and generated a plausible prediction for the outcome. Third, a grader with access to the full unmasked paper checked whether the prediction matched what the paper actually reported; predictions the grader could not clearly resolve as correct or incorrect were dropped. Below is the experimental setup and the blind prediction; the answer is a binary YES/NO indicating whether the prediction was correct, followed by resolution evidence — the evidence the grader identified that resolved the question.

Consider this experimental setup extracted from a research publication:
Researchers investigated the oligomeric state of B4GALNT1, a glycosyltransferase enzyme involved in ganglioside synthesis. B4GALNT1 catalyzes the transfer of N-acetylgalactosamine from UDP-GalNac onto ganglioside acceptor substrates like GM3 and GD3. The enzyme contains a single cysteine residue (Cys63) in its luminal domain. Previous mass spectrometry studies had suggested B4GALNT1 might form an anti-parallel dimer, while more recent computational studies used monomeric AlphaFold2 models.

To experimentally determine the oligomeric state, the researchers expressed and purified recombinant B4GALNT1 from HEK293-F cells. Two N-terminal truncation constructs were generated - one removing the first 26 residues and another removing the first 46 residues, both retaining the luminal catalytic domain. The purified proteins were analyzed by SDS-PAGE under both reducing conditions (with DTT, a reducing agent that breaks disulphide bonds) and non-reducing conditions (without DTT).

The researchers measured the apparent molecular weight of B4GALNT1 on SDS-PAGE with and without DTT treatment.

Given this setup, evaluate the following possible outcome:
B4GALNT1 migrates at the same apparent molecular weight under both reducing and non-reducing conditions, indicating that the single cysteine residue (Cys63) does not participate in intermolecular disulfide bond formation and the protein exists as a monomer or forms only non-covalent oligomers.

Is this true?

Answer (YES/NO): NO